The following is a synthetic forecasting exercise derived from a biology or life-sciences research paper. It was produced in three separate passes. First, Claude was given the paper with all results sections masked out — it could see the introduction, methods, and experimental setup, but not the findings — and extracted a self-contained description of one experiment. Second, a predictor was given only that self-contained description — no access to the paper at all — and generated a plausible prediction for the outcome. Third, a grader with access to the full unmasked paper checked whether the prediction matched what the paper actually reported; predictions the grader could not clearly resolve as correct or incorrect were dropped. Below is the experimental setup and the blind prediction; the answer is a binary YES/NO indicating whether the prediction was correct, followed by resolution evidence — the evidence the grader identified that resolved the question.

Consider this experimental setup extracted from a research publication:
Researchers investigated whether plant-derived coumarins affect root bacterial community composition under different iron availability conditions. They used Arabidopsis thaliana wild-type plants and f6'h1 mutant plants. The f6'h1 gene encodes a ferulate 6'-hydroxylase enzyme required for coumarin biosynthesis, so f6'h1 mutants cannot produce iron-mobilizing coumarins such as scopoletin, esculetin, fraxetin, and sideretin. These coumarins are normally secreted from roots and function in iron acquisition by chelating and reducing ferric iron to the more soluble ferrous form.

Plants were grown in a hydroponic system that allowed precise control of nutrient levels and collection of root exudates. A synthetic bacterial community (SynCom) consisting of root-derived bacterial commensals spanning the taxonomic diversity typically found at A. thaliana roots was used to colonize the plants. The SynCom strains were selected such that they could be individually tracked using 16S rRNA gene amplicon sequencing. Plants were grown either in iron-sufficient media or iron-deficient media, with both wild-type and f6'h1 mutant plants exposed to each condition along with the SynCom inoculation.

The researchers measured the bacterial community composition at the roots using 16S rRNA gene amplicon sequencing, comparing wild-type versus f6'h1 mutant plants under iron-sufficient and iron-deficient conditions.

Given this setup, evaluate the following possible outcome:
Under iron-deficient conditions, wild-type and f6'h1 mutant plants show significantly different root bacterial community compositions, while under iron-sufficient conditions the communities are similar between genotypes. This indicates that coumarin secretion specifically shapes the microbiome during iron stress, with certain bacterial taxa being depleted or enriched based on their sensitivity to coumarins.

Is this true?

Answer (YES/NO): YES